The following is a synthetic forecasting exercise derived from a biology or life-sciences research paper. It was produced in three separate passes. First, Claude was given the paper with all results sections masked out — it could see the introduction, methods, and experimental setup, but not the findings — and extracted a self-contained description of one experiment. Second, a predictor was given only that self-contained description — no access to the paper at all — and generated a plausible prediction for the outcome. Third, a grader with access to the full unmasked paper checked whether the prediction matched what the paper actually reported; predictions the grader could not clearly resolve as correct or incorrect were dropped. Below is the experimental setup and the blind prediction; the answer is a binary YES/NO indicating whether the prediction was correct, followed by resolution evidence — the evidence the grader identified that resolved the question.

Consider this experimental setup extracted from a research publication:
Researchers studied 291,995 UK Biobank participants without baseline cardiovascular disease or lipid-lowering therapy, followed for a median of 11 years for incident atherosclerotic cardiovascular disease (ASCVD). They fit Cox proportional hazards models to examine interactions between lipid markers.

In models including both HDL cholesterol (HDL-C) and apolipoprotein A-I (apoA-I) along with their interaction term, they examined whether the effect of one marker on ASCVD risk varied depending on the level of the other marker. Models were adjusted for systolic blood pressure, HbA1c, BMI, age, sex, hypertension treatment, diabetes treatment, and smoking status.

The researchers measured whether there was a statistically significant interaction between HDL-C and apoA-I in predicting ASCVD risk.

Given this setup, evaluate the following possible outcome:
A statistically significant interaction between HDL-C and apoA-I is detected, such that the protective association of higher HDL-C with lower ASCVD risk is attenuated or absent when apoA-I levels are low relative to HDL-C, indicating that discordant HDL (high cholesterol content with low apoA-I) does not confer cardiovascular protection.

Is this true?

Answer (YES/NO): NO